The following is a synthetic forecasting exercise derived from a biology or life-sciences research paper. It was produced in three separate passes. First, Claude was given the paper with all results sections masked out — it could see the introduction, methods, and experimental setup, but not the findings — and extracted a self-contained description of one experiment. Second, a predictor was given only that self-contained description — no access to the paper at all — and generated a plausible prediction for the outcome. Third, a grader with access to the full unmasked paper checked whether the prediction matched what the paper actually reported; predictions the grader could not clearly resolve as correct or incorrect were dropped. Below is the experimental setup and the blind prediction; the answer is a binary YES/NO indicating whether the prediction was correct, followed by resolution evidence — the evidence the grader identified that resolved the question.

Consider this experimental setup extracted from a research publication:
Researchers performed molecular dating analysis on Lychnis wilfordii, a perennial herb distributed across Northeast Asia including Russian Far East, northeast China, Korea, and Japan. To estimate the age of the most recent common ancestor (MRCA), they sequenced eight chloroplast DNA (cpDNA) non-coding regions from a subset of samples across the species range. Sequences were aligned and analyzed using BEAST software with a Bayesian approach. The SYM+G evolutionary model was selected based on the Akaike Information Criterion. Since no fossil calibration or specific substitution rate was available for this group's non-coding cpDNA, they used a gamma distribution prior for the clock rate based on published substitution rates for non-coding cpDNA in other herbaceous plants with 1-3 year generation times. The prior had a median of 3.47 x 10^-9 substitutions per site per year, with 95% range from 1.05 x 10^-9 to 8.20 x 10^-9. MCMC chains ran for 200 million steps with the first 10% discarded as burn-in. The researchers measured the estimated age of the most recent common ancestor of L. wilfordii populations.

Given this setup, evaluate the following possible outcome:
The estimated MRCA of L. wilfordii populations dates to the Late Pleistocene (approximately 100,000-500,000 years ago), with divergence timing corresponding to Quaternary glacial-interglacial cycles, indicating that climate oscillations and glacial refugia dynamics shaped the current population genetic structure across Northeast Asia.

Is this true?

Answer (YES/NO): NO